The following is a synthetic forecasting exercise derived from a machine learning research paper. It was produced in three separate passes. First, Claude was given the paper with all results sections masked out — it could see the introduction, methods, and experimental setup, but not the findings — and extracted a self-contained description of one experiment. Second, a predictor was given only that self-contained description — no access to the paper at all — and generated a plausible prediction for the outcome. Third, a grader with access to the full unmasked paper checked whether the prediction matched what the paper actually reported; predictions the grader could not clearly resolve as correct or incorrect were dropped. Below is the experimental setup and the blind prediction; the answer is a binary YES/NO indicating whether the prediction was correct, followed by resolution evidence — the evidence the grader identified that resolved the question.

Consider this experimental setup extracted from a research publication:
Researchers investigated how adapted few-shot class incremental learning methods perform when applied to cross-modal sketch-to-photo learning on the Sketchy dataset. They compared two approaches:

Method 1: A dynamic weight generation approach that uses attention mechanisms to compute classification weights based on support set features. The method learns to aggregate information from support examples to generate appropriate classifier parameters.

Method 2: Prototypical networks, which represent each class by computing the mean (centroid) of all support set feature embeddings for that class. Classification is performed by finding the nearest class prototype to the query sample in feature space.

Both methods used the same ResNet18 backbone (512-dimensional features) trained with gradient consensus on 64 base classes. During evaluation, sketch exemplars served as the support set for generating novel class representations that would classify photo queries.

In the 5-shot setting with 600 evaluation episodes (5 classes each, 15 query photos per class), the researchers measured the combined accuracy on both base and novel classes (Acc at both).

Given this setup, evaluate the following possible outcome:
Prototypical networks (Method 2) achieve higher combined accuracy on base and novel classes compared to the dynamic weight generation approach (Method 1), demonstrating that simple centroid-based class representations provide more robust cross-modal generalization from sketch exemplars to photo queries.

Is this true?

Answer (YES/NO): NO